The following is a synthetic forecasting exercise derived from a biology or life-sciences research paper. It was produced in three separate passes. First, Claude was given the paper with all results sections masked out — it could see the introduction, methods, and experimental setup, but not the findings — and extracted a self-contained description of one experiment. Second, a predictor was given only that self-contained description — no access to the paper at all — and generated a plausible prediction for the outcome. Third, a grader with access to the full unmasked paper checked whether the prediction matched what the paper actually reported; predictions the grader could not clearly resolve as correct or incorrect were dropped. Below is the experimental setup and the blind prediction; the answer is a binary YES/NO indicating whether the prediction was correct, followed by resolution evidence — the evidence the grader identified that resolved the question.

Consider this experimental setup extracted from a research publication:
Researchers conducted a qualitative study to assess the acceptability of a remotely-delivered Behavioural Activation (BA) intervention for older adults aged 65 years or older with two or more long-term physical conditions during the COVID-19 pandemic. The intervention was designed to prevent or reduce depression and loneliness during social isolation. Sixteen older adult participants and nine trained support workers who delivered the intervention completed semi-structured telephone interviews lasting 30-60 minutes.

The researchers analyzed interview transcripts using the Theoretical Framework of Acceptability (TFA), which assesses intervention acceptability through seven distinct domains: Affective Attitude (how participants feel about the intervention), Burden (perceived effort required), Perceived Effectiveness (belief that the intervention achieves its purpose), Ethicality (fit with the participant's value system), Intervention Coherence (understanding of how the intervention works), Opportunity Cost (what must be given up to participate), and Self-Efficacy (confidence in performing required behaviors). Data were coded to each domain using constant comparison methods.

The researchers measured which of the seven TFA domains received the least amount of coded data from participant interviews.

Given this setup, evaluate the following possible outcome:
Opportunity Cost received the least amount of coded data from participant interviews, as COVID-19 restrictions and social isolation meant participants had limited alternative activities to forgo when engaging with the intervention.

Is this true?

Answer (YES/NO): NO